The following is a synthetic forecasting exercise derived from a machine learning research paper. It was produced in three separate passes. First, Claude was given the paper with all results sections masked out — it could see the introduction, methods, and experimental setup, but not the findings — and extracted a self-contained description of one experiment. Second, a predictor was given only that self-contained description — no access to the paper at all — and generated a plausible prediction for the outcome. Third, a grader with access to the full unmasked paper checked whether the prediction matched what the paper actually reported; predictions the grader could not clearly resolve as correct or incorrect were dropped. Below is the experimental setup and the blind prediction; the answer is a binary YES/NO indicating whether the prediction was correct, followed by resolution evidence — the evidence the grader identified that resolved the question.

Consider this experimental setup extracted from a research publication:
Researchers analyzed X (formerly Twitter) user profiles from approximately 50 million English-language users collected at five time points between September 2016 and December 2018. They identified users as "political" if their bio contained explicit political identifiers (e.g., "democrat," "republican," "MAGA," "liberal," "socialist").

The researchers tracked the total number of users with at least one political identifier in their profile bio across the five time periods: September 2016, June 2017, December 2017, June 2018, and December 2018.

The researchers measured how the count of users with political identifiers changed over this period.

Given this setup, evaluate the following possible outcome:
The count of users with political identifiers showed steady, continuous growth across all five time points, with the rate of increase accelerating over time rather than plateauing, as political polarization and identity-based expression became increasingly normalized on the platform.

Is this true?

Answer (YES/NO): NO